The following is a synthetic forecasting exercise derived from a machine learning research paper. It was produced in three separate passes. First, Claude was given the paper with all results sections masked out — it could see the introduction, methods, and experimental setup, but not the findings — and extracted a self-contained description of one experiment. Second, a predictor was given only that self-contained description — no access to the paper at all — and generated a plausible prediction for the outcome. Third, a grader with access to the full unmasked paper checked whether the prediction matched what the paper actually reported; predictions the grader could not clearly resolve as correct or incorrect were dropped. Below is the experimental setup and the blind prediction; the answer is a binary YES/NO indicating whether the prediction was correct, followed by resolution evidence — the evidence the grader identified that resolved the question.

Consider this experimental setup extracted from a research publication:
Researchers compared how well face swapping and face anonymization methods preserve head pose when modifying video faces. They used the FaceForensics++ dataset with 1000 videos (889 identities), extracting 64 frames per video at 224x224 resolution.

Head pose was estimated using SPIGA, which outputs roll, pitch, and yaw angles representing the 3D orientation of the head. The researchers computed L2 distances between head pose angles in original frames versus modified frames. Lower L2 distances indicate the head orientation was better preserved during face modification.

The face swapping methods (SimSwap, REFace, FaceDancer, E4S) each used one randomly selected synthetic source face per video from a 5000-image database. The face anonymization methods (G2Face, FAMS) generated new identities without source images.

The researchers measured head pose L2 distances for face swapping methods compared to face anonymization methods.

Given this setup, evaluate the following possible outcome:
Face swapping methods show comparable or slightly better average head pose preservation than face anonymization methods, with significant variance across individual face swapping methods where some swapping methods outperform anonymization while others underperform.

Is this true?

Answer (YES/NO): NO